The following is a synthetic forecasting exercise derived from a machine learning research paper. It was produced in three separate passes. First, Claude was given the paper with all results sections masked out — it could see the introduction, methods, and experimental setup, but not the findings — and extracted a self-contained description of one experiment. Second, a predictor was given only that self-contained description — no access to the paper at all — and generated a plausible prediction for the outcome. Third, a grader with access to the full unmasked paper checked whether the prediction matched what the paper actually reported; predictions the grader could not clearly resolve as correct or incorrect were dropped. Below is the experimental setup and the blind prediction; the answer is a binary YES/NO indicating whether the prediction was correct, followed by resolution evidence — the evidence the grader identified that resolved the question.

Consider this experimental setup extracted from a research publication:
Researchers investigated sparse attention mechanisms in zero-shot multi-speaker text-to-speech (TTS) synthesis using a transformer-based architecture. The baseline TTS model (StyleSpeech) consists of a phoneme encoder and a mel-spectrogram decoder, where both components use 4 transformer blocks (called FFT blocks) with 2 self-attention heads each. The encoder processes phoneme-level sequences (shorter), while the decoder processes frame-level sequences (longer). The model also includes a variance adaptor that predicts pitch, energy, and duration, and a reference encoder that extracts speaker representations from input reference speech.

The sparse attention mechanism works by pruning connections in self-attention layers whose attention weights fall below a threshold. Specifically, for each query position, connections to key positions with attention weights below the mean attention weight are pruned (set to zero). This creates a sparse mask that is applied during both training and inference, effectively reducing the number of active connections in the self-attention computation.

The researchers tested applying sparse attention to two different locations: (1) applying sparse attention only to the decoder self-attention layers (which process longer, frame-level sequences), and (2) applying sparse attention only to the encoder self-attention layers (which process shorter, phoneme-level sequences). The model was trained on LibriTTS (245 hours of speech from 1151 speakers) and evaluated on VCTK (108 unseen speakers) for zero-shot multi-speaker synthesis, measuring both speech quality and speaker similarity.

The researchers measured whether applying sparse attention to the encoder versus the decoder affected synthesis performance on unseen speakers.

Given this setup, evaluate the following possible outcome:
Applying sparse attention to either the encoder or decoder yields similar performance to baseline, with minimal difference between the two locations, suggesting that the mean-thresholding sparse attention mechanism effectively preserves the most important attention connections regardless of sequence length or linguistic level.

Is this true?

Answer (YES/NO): NO